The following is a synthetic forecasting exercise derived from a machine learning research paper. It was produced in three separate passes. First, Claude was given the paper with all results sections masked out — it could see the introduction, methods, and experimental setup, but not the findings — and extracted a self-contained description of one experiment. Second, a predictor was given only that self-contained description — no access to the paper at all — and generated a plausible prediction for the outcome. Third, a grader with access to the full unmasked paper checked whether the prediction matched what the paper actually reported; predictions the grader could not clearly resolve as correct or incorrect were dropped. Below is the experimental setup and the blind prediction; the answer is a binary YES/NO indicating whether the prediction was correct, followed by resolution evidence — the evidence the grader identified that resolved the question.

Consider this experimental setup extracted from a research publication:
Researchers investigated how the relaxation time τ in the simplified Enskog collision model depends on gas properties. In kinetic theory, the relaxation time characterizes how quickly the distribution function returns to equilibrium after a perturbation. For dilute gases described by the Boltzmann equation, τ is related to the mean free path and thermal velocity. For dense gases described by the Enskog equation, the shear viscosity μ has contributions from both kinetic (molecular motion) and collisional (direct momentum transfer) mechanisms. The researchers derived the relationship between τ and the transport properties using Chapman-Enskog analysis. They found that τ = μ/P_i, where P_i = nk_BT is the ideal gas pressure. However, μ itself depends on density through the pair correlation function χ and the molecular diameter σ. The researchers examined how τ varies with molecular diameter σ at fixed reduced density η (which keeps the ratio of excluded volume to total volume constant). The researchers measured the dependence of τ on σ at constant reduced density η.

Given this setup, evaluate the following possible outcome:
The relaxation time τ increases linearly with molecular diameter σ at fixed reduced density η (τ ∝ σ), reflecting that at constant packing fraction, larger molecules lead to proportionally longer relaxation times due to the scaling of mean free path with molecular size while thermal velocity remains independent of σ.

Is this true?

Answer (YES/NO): YES